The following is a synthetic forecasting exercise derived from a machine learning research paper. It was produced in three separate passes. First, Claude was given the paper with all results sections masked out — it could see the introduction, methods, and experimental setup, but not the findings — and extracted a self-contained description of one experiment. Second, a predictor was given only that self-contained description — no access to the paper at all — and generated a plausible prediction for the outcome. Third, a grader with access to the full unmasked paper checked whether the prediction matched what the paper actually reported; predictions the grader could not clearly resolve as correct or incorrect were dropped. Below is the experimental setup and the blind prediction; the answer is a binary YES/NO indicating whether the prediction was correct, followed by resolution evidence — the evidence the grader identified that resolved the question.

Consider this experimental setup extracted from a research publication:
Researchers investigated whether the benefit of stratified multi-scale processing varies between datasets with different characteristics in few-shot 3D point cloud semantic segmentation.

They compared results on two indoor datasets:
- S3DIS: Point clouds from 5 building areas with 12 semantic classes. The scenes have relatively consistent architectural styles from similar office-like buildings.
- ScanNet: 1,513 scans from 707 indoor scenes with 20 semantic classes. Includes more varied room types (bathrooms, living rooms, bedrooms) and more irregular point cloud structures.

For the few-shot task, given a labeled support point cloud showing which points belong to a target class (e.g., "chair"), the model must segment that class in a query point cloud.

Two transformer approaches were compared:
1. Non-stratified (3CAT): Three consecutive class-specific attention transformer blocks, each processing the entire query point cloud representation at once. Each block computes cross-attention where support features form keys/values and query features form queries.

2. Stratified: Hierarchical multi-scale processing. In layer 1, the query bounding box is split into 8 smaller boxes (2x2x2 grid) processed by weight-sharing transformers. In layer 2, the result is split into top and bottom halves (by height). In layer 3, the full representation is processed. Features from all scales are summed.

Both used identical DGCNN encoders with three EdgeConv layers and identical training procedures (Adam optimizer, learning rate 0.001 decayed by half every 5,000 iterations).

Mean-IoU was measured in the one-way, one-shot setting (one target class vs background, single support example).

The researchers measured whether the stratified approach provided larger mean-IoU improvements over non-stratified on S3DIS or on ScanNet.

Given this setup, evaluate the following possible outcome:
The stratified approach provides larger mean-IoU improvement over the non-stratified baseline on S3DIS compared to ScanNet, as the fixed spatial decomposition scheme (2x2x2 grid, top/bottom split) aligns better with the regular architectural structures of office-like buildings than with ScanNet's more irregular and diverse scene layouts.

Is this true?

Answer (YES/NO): YES